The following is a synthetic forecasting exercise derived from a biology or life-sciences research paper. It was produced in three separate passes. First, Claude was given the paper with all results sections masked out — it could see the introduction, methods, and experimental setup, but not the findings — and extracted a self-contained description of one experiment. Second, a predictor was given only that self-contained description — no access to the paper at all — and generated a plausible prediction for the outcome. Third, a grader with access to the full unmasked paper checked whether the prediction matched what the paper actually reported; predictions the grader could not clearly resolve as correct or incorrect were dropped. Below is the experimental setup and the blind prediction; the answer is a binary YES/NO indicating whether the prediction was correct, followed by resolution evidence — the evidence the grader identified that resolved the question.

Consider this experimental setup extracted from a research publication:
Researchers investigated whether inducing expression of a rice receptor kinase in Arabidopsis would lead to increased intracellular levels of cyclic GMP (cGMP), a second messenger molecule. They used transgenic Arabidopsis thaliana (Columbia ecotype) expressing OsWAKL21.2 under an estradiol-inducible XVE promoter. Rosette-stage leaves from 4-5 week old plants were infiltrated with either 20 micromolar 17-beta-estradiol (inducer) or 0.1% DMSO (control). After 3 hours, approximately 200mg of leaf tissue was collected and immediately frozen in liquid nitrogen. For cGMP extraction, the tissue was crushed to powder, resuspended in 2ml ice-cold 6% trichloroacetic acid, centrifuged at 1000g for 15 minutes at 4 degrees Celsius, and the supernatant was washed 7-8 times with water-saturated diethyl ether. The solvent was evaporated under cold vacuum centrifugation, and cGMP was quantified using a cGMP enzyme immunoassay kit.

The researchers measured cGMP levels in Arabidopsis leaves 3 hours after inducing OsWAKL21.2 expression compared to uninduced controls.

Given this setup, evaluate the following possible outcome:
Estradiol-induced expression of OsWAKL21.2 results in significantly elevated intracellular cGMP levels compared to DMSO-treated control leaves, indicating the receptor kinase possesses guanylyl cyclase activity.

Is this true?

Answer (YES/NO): YES